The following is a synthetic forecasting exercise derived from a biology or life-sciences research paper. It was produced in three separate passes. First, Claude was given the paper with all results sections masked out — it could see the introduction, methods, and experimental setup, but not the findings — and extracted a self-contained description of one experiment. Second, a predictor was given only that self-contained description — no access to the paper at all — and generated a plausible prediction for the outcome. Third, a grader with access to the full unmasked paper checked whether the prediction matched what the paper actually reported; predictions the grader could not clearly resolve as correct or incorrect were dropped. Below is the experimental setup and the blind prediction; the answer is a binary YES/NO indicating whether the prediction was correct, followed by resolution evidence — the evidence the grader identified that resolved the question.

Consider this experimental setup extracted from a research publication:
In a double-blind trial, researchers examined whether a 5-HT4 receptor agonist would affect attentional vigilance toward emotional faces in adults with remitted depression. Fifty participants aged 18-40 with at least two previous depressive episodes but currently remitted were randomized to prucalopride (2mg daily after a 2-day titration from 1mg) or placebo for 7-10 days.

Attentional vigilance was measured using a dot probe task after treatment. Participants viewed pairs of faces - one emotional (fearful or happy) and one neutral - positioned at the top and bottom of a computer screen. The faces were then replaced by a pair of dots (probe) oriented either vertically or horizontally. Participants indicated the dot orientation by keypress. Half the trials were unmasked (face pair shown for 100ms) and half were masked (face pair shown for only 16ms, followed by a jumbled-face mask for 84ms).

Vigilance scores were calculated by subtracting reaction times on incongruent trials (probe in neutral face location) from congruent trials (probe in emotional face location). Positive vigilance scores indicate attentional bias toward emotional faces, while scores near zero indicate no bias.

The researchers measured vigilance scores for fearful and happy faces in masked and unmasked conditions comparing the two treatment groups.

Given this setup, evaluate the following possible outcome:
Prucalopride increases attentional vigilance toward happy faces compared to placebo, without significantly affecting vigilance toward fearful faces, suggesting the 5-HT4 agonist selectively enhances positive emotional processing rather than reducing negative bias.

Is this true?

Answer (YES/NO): NO